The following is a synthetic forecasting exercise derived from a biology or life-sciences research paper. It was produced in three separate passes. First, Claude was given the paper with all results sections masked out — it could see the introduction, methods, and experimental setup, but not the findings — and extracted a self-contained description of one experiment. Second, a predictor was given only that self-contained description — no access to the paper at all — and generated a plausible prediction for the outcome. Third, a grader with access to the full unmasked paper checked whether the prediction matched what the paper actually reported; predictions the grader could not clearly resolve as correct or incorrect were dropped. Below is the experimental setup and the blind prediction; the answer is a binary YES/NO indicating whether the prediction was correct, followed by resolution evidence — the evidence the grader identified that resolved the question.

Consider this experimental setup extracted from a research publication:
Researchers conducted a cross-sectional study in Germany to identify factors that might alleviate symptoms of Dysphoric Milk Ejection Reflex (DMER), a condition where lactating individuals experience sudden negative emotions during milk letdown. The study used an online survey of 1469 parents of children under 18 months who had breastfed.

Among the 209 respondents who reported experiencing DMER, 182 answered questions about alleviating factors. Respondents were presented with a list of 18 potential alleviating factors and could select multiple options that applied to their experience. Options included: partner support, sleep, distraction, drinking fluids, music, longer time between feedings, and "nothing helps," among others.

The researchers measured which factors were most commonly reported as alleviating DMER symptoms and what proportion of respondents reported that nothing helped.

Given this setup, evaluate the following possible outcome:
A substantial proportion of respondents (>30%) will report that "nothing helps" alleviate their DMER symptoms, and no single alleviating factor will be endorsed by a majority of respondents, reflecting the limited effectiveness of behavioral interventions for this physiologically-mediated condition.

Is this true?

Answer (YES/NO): NO